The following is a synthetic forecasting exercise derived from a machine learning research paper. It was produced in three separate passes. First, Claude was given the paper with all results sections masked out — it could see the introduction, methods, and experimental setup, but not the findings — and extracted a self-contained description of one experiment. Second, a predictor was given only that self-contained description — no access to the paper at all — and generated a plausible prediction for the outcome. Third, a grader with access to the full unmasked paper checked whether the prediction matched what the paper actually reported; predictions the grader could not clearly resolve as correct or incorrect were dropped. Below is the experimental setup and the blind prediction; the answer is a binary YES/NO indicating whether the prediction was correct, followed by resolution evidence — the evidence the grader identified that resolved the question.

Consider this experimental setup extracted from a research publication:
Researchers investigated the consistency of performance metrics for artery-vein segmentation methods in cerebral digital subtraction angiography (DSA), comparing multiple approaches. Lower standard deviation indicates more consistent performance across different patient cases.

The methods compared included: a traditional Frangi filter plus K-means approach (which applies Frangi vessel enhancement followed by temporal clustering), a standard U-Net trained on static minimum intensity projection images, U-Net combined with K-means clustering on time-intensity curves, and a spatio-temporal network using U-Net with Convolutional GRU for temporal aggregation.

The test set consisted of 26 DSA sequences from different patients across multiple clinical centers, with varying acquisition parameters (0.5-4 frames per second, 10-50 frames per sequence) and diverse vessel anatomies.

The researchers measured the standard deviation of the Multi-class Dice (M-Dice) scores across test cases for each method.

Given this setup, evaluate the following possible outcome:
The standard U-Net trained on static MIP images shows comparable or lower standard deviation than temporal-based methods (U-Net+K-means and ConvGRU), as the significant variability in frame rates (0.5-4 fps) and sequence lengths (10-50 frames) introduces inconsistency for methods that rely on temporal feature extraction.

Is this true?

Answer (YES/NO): NO